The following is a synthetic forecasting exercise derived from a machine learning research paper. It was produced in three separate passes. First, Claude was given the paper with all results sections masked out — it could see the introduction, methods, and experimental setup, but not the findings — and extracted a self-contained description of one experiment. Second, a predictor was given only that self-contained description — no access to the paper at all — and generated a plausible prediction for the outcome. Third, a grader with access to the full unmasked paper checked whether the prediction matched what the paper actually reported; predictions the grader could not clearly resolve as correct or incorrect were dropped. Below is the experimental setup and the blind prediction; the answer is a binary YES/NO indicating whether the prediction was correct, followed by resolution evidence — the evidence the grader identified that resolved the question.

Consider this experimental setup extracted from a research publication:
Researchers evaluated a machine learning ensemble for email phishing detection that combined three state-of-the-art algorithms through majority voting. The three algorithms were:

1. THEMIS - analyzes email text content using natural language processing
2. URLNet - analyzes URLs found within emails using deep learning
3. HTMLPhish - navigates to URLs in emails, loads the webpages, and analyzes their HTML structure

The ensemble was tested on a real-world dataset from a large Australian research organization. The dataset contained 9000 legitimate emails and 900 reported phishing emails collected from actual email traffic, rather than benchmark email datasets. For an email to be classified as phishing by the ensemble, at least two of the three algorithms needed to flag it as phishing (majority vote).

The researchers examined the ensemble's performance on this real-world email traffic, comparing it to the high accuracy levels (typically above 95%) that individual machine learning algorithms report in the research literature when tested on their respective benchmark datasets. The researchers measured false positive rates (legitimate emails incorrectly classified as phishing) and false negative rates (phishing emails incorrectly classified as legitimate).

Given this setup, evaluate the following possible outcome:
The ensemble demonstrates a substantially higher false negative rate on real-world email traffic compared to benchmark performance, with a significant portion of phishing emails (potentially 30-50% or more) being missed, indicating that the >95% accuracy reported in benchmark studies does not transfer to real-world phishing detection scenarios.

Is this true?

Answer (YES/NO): YES